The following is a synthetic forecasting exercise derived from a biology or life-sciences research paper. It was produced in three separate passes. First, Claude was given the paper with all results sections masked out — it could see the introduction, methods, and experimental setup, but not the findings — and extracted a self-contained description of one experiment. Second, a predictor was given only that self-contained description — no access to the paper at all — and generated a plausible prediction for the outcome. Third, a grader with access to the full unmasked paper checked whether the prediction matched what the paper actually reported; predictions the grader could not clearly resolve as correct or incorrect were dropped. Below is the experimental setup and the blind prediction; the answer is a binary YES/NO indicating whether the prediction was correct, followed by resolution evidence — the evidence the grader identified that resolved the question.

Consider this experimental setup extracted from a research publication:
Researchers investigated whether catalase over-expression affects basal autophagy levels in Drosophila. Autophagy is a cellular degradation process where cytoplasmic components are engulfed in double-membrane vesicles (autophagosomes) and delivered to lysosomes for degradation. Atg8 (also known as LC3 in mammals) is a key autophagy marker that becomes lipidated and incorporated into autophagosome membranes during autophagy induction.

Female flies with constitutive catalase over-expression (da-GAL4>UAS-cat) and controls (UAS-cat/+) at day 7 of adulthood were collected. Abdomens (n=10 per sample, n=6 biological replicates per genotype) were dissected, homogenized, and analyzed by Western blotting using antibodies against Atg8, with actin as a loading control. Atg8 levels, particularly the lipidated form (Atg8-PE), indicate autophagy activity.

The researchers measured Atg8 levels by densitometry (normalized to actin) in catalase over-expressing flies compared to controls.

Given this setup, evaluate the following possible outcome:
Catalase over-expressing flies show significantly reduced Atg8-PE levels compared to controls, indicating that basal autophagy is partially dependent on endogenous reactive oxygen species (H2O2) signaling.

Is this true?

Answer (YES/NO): NO